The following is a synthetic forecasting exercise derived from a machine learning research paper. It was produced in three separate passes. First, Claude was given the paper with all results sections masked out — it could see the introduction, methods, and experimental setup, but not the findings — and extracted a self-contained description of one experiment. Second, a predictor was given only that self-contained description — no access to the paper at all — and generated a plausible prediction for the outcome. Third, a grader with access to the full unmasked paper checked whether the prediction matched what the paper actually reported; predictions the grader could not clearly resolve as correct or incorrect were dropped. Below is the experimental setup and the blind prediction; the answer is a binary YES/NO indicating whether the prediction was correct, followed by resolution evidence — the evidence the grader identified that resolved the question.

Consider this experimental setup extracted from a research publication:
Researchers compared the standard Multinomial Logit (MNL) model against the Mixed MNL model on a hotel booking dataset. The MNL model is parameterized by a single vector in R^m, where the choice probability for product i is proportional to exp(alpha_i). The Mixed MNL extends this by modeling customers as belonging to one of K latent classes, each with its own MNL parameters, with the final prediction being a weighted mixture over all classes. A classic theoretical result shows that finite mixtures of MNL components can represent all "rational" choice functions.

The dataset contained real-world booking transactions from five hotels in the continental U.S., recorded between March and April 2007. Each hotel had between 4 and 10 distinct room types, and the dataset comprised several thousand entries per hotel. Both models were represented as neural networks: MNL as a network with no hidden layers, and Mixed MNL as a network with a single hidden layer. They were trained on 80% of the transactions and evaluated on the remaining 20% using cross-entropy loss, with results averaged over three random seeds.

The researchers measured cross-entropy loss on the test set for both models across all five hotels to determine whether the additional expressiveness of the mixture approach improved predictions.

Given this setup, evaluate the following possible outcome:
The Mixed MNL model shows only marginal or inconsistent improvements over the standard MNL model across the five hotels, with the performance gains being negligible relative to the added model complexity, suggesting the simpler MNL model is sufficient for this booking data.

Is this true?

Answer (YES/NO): NO